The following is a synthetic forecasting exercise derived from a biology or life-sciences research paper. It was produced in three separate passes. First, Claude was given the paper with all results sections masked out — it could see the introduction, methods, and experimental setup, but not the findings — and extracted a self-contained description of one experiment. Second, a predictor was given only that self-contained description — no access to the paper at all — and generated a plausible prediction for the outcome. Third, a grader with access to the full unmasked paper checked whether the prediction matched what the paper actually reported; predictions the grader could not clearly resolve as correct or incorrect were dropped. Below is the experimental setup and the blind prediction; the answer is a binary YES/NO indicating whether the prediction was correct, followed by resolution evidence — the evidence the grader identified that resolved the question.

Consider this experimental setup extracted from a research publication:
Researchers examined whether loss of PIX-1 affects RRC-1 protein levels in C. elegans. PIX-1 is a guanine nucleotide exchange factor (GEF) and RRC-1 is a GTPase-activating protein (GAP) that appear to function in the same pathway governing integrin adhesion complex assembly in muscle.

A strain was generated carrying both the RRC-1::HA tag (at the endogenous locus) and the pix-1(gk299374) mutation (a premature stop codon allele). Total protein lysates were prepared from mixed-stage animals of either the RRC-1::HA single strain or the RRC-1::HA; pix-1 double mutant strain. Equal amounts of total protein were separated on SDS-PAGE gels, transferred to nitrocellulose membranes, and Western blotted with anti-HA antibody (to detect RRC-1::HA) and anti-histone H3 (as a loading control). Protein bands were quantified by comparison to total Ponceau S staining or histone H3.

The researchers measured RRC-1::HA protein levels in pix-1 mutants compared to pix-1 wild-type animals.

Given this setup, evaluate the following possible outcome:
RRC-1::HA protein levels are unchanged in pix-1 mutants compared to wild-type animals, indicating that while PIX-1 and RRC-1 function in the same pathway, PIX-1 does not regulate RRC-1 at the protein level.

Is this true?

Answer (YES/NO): YES